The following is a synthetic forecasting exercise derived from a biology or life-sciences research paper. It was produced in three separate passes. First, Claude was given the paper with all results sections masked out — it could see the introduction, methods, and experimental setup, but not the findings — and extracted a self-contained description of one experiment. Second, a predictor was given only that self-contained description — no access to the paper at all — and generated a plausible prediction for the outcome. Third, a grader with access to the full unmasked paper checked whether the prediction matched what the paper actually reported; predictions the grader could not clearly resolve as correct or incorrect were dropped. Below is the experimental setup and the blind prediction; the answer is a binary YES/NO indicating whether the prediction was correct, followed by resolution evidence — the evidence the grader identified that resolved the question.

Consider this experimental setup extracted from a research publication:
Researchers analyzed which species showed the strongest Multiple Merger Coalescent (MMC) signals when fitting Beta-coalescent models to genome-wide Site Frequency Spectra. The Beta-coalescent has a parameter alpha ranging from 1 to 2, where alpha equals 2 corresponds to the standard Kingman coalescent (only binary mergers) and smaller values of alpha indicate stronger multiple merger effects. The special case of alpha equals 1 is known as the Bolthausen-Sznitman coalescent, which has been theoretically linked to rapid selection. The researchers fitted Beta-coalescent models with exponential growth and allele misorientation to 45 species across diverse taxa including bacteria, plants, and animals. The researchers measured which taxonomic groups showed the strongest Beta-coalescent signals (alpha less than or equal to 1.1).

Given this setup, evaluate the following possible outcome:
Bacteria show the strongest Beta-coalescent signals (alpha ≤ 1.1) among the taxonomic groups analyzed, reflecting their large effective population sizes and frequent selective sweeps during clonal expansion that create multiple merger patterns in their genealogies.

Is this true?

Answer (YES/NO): YES